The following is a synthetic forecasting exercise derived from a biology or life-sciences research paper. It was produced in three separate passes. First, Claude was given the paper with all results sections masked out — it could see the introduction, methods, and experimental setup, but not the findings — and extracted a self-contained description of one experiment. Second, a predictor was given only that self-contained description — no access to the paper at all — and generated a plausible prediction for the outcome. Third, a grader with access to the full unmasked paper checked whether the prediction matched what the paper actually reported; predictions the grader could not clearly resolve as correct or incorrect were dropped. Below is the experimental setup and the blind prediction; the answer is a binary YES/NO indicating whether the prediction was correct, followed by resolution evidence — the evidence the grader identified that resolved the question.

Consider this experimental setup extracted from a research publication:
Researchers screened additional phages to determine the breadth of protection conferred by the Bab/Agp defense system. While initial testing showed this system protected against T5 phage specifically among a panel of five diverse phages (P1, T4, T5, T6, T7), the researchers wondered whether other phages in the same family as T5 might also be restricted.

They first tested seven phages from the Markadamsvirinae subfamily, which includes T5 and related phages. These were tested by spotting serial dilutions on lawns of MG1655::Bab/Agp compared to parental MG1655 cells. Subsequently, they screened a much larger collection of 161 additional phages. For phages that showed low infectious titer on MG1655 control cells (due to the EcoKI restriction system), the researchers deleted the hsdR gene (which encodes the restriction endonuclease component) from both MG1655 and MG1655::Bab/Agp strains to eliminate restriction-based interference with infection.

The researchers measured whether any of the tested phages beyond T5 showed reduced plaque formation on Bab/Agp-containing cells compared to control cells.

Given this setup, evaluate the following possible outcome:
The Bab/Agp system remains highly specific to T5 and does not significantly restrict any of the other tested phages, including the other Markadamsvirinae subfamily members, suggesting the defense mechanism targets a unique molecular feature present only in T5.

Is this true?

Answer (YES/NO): NO